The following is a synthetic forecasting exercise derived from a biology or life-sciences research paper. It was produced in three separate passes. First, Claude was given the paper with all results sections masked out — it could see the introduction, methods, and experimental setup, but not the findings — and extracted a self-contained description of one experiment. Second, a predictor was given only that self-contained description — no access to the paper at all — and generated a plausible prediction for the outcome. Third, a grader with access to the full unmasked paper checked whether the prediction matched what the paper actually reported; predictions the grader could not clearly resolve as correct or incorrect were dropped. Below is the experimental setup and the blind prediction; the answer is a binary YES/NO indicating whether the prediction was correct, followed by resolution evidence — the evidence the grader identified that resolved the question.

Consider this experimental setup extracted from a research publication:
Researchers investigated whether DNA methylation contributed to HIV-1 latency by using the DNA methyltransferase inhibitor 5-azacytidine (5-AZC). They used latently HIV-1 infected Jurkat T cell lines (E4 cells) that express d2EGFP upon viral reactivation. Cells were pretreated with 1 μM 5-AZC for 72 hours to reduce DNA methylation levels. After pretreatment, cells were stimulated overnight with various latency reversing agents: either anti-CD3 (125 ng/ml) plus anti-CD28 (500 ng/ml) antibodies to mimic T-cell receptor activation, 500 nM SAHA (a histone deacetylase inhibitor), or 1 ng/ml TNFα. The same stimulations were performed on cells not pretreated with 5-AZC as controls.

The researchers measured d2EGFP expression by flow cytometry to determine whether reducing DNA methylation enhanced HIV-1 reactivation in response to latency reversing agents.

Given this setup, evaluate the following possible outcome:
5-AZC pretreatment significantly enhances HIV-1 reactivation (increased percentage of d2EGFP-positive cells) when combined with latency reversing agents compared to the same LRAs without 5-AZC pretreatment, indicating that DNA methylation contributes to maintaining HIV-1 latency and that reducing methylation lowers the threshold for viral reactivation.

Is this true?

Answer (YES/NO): NO